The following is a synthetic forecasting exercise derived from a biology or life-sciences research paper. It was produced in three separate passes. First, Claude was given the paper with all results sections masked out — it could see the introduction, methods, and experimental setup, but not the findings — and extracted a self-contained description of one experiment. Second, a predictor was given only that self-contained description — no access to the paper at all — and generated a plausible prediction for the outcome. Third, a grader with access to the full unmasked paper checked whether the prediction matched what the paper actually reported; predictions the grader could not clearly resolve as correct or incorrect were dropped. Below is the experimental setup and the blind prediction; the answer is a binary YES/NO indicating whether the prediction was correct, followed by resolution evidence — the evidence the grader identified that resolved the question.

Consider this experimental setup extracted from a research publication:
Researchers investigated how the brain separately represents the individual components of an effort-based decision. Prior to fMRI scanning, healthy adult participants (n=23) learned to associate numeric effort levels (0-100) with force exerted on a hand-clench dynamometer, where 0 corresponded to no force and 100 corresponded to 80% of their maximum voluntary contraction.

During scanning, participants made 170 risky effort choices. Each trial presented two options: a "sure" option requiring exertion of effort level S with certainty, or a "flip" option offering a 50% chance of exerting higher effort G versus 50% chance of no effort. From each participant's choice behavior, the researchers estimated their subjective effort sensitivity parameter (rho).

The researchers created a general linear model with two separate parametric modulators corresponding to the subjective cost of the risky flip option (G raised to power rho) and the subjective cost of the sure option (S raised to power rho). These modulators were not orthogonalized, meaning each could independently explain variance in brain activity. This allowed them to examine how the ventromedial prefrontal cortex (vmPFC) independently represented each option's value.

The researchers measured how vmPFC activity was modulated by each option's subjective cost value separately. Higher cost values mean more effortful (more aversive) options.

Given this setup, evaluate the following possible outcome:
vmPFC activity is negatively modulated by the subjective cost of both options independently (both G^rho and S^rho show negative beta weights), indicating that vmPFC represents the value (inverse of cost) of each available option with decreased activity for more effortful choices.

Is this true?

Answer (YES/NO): NO